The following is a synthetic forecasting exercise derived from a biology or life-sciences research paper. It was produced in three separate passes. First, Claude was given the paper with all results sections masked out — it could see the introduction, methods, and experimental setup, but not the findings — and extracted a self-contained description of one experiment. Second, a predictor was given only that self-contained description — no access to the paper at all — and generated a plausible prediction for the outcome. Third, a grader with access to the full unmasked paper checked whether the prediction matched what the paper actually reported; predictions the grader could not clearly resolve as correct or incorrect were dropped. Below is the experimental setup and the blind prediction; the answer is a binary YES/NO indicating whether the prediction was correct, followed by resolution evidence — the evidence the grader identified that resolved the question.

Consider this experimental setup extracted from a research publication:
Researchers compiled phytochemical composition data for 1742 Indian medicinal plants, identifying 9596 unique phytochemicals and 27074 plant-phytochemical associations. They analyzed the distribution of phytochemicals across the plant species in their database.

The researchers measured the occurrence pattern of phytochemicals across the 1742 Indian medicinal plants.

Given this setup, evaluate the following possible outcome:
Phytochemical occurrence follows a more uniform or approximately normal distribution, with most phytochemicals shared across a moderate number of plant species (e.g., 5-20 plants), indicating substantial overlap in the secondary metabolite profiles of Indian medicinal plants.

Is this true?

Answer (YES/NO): NO